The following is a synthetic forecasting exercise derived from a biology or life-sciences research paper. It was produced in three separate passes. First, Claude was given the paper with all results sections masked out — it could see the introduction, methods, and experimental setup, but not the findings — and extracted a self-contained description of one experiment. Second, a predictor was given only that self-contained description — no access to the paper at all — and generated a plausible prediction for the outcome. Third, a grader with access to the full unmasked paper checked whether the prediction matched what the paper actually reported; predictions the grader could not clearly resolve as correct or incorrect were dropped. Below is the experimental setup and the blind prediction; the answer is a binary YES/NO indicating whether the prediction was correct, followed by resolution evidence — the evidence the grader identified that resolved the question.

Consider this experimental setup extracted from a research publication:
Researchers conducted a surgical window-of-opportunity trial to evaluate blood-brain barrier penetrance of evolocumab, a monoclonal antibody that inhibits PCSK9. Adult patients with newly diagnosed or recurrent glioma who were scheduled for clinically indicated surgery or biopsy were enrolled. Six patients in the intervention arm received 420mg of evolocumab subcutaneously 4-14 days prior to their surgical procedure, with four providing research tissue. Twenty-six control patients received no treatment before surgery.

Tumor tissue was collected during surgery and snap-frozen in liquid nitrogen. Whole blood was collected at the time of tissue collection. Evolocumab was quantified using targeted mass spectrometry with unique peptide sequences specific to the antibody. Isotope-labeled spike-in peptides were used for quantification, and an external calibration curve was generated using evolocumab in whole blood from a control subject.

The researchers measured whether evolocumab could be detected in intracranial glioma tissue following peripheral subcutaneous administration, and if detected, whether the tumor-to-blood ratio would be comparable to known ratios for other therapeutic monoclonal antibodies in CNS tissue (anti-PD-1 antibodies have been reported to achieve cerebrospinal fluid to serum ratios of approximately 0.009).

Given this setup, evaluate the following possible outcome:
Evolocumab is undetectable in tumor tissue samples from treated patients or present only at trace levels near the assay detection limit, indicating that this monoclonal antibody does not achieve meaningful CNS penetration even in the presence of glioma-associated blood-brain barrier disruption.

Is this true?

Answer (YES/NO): NO